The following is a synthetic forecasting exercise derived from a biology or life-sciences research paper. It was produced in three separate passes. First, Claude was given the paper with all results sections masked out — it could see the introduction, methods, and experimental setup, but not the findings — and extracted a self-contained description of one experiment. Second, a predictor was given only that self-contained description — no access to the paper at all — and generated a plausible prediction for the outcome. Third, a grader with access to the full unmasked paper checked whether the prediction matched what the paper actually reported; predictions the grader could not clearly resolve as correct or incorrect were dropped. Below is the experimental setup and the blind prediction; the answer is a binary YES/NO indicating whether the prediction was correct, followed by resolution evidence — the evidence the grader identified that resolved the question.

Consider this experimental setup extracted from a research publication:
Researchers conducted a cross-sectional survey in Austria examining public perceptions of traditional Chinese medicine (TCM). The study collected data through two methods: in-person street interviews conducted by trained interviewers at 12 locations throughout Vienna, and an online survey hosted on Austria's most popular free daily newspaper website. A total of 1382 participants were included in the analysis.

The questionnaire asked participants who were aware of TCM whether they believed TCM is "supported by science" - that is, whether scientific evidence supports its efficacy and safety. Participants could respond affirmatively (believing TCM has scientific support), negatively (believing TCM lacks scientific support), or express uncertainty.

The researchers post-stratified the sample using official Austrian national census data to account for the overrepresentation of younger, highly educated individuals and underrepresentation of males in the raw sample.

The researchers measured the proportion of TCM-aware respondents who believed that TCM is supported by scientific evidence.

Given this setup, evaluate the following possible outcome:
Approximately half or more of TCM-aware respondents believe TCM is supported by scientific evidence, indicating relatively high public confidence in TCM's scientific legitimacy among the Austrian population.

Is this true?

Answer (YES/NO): YES